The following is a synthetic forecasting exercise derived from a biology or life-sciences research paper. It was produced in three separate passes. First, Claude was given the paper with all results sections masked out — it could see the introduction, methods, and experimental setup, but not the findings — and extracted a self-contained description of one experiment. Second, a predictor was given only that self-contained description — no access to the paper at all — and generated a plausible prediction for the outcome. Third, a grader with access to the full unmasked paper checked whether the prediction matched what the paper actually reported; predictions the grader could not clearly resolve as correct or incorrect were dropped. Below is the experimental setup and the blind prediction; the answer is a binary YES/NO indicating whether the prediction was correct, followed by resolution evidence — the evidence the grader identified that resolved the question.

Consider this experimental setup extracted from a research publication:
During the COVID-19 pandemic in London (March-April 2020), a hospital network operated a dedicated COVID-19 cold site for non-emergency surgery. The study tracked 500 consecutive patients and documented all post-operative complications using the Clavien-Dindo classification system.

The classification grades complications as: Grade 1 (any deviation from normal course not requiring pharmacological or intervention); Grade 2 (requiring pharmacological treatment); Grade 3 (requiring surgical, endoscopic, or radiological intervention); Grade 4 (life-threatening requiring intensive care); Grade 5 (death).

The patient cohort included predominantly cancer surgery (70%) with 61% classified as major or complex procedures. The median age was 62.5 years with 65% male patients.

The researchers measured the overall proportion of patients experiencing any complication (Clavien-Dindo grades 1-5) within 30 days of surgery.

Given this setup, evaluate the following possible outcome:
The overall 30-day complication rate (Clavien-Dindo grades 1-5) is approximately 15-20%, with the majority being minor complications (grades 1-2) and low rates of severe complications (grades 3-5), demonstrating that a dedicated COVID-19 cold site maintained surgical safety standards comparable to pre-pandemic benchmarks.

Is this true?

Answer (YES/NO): YES